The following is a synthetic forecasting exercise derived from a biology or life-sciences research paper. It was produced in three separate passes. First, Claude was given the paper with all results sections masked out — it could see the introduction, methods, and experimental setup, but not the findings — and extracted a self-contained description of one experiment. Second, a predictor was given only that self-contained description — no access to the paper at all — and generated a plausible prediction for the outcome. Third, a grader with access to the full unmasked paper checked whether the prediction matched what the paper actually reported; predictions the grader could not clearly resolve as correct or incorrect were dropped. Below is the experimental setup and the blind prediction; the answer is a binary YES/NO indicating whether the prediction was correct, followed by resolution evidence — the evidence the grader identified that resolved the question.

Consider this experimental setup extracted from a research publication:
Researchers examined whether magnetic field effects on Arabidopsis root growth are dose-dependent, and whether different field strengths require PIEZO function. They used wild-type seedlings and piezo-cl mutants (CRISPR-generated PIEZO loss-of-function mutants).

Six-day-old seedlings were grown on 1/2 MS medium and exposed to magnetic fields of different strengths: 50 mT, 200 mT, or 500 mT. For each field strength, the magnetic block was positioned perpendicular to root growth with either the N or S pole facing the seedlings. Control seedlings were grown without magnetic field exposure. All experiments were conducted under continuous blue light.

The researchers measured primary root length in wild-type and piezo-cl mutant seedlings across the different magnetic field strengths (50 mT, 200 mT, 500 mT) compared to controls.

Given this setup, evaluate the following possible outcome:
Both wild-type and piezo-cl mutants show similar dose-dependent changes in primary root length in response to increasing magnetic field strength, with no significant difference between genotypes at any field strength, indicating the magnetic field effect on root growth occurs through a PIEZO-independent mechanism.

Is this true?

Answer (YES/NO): NO